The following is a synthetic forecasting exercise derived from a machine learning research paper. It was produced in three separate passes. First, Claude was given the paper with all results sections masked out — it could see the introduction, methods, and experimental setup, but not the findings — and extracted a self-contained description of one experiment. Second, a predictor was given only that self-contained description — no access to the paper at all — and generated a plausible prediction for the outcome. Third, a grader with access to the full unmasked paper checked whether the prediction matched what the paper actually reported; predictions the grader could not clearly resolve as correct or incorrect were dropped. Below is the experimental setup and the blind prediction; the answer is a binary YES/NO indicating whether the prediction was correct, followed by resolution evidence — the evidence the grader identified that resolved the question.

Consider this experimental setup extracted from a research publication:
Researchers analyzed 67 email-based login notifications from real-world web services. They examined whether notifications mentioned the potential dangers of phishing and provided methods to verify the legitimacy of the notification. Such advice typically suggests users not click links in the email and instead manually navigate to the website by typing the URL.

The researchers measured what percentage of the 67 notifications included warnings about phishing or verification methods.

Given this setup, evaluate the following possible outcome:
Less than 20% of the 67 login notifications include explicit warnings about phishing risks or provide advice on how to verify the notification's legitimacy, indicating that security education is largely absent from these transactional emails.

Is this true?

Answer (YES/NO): YES